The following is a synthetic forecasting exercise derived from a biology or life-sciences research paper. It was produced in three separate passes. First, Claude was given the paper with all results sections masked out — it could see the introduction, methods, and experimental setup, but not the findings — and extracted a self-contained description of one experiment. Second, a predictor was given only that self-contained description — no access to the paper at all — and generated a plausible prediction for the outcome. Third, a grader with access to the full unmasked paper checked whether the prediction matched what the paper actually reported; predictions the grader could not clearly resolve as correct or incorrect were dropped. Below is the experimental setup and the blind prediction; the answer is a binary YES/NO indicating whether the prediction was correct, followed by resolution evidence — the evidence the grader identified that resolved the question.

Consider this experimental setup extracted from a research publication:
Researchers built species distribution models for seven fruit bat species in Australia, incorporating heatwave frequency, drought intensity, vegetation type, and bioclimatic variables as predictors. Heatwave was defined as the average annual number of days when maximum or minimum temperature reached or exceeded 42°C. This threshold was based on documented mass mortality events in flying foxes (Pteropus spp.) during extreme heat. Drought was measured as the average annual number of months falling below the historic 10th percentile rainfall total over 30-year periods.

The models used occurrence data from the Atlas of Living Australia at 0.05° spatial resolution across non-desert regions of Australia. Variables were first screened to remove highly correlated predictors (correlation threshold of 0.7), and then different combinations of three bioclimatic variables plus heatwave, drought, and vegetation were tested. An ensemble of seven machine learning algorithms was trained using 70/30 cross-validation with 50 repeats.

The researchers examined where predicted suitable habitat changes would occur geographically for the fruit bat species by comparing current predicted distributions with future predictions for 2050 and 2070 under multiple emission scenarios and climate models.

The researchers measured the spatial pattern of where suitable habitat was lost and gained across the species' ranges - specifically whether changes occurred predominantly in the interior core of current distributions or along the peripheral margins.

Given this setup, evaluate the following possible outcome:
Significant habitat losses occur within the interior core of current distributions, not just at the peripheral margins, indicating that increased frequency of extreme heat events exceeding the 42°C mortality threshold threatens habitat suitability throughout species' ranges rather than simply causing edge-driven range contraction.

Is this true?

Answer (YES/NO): NO